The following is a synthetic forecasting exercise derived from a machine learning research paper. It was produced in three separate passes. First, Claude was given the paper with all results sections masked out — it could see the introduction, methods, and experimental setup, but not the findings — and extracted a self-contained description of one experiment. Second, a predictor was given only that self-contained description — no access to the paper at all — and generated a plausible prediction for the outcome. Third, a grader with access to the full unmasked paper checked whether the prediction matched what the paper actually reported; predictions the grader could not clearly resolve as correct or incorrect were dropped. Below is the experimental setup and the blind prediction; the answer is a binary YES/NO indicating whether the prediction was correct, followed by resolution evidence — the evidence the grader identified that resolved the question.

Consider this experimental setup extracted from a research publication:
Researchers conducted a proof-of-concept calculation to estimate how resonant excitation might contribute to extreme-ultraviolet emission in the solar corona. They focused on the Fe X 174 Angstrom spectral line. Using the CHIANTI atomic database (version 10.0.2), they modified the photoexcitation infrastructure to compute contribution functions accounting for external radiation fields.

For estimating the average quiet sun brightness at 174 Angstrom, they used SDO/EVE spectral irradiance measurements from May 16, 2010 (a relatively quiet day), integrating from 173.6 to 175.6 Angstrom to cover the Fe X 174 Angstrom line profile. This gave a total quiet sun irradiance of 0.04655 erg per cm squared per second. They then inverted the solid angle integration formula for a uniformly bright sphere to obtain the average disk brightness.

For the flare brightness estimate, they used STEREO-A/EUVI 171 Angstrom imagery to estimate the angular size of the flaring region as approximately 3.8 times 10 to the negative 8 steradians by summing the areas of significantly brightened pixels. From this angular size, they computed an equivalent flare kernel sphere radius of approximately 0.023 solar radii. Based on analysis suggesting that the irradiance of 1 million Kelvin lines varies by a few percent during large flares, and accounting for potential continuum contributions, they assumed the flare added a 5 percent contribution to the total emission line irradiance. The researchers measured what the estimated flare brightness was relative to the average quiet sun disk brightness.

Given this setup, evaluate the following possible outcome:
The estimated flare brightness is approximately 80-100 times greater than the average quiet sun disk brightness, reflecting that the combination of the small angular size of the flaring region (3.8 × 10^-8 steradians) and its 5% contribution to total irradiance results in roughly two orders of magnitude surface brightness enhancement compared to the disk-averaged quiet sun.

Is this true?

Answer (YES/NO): YES